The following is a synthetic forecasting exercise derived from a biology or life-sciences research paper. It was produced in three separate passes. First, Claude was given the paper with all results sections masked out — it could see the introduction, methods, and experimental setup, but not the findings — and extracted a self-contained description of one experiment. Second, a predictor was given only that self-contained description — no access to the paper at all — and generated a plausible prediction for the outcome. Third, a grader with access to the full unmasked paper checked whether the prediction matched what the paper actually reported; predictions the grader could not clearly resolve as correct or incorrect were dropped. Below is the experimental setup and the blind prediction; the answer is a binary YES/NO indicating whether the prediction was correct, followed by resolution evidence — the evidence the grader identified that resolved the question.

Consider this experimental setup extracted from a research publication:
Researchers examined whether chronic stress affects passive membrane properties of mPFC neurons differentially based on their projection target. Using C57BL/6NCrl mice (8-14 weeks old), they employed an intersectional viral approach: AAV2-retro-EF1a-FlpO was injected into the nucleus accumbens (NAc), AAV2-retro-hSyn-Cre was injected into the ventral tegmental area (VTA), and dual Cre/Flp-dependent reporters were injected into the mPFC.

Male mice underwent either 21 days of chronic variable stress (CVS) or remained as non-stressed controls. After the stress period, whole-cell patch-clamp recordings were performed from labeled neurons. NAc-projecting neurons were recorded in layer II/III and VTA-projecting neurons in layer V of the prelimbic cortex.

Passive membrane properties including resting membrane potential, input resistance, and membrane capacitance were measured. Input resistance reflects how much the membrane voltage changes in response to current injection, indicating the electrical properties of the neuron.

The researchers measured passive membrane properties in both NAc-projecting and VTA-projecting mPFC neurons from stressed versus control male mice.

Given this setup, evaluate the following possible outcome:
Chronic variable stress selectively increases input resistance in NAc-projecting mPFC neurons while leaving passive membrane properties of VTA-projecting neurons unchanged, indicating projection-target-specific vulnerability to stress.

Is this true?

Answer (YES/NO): NO